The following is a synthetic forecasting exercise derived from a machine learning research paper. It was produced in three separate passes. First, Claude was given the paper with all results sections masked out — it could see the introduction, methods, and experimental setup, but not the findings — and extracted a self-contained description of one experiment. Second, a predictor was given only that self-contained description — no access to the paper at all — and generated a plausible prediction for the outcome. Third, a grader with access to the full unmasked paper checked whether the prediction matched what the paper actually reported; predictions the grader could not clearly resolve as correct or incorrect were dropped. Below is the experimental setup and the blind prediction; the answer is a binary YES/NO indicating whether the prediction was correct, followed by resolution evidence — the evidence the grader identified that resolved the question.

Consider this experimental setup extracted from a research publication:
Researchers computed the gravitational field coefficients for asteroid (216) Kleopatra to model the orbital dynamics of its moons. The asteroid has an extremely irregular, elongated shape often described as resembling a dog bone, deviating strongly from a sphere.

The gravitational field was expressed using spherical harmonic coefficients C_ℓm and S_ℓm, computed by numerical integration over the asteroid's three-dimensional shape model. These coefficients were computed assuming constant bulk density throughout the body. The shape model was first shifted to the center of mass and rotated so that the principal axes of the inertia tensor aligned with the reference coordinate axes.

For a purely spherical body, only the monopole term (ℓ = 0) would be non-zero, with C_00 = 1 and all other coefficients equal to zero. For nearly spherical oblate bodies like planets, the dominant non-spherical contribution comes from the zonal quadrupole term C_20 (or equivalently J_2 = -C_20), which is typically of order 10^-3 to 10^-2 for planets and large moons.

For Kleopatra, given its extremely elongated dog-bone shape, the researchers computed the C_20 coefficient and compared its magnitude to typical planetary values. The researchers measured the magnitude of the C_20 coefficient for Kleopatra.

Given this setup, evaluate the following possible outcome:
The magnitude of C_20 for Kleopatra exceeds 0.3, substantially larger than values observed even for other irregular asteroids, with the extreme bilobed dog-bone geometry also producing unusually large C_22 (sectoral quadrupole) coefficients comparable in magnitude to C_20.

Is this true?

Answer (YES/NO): YES